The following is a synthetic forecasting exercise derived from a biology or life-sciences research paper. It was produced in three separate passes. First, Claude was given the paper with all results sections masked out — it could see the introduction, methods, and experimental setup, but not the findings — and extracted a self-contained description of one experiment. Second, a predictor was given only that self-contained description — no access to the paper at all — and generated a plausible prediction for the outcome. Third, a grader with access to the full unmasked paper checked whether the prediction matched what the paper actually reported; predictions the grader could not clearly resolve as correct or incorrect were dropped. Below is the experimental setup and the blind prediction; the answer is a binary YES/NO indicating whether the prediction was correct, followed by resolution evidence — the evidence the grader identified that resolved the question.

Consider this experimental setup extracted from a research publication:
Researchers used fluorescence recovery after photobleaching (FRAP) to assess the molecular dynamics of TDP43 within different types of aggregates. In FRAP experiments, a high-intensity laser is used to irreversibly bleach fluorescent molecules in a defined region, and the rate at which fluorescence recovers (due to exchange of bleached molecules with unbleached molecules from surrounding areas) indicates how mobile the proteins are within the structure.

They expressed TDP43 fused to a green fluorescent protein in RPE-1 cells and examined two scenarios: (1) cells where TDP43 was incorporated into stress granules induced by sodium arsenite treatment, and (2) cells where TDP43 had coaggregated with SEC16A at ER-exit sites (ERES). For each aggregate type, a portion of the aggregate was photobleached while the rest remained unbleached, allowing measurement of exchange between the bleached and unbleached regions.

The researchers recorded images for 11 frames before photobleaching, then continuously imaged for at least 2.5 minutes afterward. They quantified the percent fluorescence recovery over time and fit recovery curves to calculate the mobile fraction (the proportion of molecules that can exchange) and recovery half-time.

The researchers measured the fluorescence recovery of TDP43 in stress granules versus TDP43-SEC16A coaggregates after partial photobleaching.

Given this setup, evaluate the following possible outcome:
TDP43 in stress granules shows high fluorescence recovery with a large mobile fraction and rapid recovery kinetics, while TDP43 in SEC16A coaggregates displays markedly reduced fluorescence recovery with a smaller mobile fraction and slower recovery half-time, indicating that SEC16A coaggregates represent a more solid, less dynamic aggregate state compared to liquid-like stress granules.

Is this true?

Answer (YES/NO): YES